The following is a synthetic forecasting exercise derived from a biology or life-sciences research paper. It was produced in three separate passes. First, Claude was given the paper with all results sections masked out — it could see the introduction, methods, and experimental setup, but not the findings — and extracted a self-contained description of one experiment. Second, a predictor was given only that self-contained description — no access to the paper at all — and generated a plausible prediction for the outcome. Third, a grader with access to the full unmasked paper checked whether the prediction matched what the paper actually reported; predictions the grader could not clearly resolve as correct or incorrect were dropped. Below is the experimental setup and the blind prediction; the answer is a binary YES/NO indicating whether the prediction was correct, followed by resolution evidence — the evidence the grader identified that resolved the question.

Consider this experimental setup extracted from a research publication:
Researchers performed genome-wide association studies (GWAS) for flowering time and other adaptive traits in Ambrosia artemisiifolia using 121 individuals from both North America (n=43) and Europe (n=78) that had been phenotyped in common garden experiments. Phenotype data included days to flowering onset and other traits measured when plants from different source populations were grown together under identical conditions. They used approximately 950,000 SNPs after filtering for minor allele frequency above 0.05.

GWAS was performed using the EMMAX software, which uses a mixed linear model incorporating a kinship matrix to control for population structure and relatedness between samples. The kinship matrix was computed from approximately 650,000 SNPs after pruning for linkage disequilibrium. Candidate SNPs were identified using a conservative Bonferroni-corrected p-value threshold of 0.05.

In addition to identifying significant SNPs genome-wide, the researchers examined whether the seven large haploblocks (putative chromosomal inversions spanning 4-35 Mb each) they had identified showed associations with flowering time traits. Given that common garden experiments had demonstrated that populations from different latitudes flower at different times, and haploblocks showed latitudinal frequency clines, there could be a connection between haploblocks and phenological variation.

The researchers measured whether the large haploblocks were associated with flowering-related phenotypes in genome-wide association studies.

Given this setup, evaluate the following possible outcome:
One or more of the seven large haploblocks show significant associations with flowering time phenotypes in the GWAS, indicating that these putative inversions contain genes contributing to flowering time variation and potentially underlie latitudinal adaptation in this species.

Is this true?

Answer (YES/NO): YES